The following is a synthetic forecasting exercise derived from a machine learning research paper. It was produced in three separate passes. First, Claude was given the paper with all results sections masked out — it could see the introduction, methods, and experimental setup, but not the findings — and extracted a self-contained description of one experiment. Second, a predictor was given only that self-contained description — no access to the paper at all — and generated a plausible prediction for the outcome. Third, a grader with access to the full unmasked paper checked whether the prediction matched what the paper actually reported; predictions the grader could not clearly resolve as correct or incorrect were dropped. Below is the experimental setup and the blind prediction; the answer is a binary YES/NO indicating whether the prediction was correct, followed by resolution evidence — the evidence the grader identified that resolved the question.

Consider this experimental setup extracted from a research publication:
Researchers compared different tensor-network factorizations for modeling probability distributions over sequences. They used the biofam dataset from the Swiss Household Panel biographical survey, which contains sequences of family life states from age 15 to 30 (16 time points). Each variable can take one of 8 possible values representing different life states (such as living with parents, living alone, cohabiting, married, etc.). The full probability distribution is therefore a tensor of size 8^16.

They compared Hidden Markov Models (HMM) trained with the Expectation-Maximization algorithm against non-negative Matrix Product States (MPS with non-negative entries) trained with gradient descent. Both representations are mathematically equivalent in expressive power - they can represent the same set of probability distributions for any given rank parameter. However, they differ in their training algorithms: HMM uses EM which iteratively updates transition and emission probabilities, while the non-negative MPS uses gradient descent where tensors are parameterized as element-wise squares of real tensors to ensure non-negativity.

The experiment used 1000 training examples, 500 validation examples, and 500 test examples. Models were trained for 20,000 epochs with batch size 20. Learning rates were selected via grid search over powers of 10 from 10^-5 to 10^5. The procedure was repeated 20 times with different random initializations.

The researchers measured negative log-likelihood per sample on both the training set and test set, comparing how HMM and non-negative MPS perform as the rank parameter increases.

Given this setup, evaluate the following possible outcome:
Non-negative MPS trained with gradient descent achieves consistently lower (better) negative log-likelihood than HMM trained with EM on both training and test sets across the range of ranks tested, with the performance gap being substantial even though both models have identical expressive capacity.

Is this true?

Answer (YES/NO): NO